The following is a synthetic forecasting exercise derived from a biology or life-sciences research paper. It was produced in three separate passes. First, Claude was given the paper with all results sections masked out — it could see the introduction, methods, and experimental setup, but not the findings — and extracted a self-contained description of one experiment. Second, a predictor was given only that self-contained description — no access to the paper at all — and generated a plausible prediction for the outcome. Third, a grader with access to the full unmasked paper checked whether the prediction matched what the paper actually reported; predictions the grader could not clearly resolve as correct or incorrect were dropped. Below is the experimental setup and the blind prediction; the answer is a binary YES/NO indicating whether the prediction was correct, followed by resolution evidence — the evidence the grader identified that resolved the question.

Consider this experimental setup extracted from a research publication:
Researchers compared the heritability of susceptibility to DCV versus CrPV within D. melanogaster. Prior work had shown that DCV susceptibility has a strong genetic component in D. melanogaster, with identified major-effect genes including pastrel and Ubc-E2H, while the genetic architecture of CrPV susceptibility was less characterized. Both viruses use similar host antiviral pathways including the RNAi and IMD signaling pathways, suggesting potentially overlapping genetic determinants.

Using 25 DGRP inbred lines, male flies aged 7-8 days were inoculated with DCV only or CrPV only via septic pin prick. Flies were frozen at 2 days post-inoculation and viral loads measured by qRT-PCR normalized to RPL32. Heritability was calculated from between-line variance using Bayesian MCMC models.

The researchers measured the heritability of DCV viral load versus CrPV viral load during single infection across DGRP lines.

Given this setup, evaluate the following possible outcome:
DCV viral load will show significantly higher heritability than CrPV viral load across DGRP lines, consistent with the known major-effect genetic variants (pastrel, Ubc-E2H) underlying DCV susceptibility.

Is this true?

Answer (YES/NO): YES